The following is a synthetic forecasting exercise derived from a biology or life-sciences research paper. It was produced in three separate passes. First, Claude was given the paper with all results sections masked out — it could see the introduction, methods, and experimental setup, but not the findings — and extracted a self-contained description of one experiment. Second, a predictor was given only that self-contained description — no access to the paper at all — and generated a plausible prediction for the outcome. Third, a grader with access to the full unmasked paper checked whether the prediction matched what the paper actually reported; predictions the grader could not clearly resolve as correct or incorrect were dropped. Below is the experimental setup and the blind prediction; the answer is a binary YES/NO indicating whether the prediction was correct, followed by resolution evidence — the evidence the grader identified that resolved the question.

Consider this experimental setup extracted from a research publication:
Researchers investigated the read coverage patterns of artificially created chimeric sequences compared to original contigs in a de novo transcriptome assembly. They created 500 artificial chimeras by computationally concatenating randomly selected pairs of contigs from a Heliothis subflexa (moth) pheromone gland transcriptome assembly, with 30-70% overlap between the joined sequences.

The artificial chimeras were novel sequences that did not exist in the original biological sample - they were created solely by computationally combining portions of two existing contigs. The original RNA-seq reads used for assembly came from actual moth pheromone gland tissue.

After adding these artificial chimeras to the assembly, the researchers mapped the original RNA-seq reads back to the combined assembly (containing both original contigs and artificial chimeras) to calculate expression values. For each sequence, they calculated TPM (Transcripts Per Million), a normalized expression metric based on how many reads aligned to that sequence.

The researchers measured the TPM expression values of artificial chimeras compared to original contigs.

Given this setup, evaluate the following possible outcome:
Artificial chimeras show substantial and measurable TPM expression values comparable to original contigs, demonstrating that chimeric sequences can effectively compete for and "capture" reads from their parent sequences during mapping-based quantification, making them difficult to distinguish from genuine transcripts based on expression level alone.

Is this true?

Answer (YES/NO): NO